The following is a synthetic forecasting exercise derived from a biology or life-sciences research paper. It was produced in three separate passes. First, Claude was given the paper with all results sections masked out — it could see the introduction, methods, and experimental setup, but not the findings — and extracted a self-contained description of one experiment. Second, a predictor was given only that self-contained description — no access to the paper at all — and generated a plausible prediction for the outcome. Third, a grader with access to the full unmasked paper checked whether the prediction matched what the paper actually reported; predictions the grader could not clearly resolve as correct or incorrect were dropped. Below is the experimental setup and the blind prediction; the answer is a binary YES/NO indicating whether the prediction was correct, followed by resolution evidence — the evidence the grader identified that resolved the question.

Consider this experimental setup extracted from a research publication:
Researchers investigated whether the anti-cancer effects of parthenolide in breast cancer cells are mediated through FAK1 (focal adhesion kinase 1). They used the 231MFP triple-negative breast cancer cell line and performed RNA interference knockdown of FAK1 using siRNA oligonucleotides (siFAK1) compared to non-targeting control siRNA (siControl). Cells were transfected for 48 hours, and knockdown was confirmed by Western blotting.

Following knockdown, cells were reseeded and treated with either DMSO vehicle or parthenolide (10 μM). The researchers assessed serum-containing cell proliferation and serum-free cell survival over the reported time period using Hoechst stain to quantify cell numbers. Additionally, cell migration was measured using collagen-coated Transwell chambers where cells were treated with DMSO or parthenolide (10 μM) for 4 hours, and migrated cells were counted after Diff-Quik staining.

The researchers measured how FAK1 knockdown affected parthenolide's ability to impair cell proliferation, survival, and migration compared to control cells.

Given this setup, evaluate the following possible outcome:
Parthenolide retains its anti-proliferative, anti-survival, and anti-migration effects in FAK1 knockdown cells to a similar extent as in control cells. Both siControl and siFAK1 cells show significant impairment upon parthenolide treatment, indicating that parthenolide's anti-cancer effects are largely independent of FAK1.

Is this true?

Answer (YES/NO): NO